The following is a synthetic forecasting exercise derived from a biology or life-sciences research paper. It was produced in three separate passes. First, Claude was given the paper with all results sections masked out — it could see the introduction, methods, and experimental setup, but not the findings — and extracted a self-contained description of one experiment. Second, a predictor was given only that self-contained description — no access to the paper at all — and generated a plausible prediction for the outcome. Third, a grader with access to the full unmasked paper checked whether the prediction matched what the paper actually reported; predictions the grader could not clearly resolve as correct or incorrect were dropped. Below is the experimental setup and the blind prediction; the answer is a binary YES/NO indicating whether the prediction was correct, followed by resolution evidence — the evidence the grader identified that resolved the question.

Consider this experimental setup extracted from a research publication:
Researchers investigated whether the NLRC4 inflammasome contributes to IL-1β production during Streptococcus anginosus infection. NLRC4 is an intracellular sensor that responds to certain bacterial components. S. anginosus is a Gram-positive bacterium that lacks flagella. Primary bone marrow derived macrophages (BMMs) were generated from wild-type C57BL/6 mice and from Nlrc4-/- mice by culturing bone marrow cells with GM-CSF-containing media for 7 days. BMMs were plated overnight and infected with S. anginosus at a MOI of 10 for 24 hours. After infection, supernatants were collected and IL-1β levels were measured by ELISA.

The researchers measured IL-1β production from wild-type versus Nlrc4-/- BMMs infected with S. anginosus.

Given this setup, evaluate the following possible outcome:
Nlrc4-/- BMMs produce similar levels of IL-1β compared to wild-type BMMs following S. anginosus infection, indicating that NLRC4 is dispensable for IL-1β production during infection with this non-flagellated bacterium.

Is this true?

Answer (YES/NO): YES